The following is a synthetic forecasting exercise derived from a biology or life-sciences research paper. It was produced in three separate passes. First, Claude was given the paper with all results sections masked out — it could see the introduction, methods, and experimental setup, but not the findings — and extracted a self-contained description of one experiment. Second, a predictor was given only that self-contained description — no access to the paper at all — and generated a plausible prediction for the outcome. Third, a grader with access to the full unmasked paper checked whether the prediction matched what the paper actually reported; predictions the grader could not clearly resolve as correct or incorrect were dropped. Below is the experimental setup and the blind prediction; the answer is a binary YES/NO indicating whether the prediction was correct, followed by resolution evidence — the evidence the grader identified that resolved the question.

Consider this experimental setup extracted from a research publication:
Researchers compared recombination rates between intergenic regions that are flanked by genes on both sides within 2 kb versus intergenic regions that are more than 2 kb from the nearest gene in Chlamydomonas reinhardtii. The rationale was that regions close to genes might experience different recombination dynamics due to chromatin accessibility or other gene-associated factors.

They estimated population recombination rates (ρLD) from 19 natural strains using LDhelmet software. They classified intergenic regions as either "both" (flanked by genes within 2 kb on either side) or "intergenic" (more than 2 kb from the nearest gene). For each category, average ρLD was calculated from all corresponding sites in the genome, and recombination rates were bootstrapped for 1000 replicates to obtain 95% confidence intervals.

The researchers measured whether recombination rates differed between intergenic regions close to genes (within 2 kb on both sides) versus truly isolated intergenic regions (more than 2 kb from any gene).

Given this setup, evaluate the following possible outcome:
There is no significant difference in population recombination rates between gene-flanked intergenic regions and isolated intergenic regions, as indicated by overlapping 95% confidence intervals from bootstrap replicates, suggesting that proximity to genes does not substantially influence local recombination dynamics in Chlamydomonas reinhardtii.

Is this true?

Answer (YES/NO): NO